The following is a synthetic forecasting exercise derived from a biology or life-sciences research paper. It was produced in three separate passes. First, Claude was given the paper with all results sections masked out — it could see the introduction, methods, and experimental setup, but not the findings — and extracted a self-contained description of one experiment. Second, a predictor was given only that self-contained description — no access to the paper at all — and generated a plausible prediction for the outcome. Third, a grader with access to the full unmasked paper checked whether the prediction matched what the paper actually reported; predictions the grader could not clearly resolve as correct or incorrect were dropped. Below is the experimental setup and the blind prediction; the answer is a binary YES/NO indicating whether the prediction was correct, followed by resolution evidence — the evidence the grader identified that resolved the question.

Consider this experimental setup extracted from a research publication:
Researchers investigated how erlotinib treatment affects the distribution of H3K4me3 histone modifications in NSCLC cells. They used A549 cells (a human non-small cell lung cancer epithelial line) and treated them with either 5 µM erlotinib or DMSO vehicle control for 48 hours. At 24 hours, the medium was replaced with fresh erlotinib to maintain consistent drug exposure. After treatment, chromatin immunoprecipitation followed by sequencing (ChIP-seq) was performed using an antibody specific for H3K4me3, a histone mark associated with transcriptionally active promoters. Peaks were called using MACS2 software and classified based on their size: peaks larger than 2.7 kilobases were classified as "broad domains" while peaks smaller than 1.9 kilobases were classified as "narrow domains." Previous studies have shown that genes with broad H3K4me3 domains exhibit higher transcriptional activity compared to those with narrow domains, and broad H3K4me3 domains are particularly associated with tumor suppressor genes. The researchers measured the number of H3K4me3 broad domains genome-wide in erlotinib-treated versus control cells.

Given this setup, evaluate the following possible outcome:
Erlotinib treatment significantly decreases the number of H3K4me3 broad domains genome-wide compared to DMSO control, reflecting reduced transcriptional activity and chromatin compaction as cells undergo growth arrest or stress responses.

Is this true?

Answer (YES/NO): NO